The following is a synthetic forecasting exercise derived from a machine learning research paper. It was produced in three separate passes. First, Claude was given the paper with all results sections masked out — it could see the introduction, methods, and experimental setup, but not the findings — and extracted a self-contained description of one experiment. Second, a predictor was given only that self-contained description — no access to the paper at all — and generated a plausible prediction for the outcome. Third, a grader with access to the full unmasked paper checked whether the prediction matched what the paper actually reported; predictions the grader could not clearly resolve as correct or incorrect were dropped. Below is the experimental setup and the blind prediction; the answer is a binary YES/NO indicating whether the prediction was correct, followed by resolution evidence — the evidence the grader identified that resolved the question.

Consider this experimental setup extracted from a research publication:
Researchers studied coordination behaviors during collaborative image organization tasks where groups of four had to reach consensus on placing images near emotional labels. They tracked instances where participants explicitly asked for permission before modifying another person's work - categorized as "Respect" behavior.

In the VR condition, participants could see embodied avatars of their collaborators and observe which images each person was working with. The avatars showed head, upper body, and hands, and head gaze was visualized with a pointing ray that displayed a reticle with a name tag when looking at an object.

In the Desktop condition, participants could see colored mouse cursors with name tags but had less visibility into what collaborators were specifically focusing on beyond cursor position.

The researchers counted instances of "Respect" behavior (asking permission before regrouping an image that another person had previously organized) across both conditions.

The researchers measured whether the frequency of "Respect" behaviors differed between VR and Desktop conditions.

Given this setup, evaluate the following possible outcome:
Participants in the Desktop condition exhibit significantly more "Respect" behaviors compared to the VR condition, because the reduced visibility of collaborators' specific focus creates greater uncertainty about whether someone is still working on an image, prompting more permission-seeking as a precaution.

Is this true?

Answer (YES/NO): NO